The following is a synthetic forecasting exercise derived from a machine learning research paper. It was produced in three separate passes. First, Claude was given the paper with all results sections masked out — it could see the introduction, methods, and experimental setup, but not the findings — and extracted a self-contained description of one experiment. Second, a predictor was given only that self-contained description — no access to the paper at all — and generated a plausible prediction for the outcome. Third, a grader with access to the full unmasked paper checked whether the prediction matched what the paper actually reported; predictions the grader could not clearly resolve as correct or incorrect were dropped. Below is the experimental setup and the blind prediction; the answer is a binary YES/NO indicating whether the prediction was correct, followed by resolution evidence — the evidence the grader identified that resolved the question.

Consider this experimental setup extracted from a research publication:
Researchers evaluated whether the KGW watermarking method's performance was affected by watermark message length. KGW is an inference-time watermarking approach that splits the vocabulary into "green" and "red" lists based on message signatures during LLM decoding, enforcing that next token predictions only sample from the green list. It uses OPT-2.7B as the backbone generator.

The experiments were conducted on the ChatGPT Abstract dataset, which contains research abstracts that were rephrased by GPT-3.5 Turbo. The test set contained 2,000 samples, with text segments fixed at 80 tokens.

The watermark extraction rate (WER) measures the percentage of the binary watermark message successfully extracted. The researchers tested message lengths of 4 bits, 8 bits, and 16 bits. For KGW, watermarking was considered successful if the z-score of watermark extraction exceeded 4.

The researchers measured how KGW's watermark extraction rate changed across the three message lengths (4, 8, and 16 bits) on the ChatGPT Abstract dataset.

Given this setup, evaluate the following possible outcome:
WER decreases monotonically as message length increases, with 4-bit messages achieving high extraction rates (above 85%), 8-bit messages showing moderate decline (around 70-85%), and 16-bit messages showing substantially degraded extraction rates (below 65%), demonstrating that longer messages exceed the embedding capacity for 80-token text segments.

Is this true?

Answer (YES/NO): NO